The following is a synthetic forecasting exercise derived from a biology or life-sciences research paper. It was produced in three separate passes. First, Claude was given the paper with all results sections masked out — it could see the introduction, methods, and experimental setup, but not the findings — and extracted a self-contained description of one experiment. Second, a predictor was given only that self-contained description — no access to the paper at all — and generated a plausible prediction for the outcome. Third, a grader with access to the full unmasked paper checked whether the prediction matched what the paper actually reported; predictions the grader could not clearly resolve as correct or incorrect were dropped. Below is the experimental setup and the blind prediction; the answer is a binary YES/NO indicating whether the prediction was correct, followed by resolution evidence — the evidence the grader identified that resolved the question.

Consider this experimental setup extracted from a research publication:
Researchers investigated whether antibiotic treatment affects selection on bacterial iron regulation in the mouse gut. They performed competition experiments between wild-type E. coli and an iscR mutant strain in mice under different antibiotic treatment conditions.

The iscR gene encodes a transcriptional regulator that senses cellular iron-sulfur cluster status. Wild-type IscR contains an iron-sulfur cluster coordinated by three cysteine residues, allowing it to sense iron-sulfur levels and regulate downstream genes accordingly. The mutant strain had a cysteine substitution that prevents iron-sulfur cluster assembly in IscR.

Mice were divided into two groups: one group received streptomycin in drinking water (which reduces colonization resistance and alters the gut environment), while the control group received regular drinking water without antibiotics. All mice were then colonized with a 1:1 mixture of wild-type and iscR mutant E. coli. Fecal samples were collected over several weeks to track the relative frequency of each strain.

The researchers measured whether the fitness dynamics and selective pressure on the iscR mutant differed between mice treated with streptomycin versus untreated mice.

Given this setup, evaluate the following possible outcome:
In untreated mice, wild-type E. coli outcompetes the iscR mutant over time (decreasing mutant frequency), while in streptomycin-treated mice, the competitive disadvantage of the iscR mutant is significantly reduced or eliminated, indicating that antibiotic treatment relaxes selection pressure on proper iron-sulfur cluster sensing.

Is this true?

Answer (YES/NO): YES